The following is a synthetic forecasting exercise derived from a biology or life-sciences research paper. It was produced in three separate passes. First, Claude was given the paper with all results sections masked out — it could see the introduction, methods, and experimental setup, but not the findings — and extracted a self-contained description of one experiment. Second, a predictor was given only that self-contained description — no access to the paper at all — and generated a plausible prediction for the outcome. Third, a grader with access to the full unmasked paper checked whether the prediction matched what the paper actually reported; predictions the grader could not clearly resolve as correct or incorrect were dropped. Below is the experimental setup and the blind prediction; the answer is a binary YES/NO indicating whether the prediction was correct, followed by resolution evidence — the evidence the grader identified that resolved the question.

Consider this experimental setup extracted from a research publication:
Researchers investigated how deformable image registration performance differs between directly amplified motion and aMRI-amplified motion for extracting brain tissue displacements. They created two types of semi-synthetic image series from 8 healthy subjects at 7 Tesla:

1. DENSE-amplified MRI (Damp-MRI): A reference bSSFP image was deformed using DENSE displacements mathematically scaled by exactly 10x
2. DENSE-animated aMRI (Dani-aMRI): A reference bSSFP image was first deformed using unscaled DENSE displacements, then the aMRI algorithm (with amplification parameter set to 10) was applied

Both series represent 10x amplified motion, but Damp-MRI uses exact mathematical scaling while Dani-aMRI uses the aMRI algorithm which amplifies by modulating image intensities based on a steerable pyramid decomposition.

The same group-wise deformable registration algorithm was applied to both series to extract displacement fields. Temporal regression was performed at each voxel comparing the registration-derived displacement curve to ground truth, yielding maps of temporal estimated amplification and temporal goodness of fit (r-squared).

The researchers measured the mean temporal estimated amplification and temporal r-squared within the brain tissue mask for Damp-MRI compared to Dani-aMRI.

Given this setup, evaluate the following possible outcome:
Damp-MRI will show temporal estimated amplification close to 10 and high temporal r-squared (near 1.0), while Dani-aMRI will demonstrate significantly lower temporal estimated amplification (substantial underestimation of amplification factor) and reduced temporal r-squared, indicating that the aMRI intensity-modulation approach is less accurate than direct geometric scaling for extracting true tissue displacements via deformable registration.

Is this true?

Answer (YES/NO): NO